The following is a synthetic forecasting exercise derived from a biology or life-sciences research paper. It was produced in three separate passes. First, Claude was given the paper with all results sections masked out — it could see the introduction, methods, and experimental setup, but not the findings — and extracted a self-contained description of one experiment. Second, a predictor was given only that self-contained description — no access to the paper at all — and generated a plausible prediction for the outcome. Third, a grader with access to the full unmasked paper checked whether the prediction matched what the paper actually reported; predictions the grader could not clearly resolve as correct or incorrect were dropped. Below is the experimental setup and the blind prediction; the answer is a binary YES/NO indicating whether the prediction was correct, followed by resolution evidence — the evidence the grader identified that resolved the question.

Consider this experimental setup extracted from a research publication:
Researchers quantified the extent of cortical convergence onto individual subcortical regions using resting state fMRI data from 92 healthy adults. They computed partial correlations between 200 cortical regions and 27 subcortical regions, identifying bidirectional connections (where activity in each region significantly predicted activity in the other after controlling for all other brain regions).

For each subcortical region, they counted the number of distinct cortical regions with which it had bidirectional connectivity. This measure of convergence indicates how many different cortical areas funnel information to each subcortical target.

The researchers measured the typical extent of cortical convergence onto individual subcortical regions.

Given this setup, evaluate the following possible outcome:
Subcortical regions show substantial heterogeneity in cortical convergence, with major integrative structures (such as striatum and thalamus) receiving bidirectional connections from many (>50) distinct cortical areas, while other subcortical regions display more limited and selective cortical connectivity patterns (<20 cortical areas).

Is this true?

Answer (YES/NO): NO